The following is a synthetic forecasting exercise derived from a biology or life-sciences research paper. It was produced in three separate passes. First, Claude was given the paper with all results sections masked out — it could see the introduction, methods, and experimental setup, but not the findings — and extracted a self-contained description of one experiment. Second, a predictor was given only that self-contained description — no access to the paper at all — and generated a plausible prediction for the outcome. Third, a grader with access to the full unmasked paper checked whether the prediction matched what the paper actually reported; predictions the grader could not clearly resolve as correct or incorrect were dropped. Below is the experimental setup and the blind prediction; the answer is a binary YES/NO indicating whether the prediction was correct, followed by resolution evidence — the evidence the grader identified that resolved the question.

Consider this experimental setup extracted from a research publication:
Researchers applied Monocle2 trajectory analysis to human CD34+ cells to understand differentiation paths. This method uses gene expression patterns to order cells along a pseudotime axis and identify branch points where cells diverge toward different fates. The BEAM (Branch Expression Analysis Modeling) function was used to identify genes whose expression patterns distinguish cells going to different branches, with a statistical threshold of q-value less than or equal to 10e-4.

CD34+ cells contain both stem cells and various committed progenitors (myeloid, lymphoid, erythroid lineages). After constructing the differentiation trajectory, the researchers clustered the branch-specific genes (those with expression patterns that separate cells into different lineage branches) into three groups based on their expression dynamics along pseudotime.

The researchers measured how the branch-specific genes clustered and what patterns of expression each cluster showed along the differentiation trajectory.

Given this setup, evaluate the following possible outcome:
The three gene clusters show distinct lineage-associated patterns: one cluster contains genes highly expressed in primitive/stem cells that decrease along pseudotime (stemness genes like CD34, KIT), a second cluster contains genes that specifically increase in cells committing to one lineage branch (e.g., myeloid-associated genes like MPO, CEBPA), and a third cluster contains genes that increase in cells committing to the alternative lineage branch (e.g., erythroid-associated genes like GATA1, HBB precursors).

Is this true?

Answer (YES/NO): NO